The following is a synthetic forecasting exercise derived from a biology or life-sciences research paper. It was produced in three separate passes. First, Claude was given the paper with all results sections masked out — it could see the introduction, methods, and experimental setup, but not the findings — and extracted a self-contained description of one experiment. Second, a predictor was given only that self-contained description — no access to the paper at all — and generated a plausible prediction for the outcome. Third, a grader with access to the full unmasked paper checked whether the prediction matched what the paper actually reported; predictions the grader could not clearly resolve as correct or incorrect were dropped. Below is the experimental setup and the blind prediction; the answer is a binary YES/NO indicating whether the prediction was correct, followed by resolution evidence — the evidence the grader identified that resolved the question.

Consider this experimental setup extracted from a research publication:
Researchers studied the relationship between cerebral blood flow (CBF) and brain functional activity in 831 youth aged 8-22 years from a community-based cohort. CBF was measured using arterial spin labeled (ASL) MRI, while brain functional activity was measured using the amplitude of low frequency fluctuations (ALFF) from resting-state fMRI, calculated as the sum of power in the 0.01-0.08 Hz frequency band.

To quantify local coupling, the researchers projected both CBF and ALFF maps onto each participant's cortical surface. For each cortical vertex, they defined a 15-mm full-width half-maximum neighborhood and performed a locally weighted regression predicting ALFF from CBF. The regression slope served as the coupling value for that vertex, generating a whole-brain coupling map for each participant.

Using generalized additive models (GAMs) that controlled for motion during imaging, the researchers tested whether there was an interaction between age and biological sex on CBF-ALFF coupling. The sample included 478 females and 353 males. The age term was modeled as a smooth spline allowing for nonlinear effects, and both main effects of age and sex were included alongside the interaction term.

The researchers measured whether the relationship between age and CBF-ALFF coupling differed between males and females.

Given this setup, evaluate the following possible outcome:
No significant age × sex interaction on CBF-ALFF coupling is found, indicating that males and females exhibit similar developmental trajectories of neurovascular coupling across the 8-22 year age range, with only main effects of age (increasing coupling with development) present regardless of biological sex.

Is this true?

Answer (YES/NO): NO